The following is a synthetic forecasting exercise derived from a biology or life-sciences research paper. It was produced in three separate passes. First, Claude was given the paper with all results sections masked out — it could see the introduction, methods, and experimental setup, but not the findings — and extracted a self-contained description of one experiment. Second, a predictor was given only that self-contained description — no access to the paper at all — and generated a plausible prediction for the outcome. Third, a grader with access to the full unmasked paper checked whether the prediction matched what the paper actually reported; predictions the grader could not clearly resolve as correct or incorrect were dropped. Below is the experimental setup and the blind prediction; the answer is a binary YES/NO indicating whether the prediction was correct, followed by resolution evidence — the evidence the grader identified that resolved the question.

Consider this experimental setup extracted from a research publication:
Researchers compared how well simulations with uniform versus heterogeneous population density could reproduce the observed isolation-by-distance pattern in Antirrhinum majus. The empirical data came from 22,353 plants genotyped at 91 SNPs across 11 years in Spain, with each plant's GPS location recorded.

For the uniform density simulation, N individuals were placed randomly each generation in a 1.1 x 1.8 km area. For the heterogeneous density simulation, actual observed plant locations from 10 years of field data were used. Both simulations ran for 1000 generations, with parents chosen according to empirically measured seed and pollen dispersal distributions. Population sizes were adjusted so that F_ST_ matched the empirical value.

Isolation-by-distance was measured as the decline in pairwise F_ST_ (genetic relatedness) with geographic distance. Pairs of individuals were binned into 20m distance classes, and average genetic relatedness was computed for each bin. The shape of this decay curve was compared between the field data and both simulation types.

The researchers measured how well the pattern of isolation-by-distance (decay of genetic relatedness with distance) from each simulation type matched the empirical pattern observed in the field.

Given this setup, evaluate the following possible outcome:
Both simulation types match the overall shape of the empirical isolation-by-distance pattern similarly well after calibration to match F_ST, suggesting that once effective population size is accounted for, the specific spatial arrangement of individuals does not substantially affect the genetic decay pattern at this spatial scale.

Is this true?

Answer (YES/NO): NO